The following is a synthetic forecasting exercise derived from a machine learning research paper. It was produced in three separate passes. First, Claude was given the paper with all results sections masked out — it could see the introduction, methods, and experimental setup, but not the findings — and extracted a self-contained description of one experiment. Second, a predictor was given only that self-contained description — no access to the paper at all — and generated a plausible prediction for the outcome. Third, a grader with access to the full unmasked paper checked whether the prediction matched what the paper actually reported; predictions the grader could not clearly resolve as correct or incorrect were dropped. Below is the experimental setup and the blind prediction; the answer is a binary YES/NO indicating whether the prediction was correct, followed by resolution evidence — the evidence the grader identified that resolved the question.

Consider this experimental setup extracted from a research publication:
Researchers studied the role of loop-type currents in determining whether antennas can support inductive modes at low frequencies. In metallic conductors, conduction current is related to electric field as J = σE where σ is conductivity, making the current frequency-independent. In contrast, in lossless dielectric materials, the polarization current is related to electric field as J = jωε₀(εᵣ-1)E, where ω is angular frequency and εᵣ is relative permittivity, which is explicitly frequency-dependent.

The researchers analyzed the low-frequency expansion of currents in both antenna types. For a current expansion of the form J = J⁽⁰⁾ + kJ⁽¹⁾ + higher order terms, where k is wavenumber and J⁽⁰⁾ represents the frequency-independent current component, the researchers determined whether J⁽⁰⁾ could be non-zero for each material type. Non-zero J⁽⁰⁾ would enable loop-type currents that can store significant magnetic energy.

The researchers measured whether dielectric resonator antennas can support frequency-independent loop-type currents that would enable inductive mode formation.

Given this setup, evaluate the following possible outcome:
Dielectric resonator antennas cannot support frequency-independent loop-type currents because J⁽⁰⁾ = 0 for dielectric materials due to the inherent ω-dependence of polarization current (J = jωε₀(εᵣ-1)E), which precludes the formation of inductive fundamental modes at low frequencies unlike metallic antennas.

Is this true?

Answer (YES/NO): YES